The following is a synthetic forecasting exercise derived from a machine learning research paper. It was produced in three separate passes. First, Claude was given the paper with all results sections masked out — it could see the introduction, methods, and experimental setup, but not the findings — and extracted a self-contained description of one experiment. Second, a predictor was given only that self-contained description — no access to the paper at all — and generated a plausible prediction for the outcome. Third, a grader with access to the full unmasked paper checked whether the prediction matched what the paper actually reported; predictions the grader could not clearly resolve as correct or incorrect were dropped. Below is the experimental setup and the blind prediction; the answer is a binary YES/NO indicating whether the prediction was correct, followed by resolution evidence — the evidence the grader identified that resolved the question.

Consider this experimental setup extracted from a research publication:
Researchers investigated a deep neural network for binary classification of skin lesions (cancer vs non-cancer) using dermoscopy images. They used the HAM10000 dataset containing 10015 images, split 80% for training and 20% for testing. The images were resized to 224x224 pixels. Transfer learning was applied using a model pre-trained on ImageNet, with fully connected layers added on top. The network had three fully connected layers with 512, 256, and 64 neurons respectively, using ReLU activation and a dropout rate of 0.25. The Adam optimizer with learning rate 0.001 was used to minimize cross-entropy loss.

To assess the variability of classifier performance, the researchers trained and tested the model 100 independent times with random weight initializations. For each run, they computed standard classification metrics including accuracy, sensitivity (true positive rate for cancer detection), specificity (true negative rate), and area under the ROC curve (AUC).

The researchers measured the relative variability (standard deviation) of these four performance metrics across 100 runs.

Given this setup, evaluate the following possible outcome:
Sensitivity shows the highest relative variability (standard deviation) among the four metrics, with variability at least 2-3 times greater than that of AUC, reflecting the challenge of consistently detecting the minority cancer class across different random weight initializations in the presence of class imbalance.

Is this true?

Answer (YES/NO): YES